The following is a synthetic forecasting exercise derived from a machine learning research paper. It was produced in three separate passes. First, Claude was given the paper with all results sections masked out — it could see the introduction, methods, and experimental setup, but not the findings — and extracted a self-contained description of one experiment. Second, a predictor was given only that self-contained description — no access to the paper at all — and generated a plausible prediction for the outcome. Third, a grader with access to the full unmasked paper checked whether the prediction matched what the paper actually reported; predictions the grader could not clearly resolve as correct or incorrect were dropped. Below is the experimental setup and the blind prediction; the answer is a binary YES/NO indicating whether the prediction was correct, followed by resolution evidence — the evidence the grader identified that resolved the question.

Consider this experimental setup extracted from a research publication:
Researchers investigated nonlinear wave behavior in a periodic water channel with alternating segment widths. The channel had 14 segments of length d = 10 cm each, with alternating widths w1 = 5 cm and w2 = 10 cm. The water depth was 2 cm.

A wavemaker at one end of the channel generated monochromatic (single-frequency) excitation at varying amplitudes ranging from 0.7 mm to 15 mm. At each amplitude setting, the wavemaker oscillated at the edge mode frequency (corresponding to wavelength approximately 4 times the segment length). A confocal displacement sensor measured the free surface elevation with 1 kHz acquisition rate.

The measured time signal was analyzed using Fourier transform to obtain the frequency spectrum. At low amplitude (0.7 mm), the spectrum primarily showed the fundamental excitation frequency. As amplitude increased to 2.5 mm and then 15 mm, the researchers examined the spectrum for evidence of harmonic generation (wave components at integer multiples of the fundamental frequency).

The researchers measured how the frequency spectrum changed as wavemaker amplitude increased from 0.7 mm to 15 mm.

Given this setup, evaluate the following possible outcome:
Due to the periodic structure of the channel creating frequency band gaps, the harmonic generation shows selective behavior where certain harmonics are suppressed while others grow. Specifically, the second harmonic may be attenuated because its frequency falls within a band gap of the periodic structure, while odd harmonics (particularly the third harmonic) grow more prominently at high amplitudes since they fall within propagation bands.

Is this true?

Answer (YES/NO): NO